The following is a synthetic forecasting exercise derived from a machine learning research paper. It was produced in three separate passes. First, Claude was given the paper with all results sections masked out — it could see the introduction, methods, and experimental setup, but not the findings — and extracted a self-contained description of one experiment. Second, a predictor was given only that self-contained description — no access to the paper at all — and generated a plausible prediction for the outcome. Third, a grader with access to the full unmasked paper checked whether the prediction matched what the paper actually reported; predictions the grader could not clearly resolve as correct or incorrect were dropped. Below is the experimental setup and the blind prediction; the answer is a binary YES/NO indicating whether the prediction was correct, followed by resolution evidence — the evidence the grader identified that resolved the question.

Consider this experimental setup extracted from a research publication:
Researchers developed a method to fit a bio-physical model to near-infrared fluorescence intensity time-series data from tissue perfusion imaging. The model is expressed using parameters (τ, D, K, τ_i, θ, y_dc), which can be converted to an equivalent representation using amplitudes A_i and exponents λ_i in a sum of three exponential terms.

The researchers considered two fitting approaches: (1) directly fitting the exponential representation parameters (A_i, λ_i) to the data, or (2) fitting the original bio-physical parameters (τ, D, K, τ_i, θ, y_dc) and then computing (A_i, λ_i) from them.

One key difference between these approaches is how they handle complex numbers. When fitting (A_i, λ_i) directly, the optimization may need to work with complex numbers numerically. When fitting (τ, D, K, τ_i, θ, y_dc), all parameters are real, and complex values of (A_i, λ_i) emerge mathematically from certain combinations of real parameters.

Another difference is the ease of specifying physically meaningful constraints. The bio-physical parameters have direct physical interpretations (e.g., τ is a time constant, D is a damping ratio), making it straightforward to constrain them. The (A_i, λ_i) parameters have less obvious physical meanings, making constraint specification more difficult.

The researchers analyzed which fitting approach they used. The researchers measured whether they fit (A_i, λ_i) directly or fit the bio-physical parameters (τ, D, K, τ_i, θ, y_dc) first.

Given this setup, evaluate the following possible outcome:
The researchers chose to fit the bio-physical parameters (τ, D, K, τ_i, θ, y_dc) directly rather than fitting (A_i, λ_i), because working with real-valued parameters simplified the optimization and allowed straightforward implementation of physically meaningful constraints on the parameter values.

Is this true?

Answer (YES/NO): YES